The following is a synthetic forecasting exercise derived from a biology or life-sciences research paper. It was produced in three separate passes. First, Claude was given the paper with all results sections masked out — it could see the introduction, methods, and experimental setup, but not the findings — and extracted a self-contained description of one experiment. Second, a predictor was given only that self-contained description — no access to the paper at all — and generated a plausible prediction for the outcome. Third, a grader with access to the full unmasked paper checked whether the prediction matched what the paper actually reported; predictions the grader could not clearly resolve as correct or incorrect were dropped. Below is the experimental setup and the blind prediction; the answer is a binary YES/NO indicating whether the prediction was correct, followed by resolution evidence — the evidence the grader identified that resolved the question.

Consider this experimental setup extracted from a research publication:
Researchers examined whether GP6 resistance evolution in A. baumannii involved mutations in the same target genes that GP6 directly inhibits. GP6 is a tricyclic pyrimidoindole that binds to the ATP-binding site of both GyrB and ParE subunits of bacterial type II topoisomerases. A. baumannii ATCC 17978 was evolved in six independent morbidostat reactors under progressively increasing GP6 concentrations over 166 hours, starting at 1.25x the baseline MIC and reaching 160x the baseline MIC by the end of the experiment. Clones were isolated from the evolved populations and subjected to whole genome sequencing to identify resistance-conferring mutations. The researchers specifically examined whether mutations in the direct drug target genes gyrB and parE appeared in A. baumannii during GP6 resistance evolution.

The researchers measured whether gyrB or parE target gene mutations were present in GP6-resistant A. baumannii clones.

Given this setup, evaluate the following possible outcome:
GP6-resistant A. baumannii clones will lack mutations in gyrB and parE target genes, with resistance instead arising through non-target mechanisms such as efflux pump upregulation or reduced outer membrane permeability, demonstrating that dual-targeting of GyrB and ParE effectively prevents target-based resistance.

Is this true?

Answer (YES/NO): NO